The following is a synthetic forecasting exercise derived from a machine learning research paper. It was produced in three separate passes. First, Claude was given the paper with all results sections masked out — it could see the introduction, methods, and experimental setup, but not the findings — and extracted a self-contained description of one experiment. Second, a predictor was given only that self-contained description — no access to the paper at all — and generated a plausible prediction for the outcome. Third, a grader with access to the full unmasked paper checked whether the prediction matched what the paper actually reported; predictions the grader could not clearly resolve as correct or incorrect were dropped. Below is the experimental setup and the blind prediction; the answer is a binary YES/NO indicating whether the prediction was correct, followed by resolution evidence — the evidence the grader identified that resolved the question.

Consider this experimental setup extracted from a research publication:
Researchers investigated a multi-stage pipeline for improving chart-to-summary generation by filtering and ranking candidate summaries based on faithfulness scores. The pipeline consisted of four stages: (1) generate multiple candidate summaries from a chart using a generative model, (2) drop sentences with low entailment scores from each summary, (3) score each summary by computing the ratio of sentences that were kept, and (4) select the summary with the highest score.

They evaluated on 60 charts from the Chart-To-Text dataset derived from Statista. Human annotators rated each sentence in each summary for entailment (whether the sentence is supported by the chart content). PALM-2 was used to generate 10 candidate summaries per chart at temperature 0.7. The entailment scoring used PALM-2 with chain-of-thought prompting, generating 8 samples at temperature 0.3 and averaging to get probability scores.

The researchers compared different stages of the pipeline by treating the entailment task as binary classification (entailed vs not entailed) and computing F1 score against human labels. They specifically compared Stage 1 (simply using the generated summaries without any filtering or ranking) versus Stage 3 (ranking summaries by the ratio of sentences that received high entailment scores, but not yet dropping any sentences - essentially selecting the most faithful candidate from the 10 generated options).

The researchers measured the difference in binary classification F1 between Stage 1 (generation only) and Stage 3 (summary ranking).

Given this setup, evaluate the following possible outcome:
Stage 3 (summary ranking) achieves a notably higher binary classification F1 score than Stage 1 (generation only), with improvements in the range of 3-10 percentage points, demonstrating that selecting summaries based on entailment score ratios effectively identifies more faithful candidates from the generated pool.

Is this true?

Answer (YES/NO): YES